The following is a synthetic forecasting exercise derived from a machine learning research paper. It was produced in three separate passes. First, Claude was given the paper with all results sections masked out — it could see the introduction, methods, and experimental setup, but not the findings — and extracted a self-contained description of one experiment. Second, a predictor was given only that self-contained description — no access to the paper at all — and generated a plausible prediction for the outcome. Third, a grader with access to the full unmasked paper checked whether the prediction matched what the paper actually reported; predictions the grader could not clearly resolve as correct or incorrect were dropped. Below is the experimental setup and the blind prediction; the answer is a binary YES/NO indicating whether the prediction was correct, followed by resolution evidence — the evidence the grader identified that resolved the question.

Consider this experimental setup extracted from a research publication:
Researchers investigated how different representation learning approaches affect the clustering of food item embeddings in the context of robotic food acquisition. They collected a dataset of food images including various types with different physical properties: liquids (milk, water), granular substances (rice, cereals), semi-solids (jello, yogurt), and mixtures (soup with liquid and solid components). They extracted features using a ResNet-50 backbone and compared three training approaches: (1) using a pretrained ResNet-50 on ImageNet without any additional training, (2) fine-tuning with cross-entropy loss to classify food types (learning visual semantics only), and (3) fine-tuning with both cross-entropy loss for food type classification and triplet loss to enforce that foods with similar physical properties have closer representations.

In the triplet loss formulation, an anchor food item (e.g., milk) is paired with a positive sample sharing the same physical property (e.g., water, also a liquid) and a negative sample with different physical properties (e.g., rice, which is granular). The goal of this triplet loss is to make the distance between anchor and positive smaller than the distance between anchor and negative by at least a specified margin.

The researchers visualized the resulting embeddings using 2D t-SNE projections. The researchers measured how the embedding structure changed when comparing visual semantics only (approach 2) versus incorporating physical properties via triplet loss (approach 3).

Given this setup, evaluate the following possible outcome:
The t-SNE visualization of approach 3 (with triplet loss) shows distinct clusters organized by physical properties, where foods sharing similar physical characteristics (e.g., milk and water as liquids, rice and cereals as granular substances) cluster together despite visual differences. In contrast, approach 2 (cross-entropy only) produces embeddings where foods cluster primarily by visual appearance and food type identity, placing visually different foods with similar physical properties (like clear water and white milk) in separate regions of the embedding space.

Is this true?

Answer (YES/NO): YES